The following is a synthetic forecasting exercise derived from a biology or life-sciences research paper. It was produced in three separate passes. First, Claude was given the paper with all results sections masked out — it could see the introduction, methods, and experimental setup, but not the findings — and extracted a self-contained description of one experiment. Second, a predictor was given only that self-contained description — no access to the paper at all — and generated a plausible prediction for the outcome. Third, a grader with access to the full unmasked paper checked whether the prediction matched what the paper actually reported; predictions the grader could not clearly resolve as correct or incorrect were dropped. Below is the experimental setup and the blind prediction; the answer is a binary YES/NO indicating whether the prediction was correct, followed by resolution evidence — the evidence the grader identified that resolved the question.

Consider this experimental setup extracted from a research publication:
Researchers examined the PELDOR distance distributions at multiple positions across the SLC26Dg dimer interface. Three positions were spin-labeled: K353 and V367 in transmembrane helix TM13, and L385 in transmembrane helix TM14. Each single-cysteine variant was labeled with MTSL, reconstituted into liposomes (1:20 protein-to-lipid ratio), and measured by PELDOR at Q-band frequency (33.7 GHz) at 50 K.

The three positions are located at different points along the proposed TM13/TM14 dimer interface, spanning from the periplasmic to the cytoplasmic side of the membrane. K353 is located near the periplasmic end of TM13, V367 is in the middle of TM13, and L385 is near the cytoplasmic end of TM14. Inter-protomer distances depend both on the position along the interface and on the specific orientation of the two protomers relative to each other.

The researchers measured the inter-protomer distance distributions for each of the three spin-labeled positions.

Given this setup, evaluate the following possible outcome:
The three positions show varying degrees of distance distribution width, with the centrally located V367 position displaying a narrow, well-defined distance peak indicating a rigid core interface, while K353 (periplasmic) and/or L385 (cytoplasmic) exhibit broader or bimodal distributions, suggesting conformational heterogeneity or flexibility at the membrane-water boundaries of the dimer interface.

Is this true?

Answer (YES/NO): NO